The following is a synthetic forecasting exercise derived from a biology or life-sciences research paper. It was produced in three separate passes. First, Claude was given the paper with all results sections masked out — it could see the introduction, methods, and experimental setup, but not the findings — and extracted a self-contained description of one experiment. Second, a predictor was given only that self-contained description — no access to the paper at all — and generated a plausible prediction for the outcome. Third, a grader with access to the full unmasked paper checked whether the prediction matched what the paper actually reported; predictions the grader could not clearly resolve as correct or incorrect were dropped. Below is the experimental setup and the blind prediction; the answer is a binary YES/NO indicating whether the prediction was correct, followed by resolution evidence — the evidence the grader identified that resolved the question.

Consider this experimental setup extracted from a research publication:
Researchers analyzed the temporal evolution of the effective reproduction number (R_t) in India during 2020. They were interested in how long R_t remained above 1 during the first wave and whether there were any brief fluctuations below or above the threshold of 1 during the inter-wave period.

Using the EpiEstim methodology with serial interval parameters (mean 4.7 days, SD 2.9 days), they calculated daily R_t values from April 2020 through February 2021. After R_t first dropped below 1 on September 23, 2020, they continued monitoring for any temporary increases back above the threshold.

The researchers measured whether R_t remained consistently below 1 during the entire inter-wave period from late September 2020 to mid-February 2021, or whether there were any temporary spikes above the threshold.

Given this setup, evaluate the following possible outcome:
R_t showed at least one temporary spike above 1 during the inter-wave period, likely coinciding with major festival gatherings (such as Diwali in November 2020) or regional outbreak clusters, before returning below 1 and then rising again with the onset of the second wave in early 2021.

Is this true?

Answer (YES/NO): YES